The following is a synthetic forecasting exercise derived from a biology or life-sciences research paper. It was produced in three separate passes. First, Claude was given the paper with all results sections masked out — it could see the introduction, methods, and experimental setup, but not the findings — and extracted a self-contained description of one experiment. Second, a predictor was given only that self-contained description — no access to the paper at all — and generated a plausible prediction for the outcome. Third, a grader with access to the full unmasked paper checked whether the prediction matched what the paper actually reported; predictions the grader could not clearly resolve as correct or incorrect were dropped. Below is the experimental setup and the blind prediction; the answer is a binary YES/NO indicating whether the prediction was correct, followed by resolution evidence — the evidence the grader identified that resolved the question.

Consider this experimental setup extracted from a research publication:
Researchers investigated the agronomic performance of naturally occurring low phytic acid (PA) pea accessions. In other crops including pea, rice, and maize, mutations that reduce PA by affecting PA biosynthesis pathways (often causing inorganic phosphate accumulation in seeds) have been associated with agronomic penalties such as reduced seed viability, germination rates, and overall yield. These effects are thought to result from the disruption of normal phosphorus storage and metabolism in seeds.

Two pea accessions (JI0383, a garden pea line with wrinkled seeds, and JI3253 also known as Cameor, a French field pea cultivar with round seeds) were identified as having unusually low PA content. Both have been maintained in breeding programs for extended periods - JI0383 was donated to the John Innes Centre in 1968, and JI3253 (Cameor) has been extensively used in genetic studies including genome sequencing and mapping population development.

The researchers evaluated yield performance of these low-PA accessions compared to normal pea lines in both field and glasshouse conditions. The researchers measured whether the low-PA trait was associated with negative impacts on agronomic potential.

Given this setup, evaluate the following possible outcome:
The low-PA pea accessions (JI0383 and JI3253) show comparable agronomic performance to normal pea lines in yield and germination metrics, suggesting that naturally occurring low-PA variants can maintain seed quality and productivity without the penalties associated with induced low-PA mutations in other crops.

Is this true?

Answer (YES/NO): YES